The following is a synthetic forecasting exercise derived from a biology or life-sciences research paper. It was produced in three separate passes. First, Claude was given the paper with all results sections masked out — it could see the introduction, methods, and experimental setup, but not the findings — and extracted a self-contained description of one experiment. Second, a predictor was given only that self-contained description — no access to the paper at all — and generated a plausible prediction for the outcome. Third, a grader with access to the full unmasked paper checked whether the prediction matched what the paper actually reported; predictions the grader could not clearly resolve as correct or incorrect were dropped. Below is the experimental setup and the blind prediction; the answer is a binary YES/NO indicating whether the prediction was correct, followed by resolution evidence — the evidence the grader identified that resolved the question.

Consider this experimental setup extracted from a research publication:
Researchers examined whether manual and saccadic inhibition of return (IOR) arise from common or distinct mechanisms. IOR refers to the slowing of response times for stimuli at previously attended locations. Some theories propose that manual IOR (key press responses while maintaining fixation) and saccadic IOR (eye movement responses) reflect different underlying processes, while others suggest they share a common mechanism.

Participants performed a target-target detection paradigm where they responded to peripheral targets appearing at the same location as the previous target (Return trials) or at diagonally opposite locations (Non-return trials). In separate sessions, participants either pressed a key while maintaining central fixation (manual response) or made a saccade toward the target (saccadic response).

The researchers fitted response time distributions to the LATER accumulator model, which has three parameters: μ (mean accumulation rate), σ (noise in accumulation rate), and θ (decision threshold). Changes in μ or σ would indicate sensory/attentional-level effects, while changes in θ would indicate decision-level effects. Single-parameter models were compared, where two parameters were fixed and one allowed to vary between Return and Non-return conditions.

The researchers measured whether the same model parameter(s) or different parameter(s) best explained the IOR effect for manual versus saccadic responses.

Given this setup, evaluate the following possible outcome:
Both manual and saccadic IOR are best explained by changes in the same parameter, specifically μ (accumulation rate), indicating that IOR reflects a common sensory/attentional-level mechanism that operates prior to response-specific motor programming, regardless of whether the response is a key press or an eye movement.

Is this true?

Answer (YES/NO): YES